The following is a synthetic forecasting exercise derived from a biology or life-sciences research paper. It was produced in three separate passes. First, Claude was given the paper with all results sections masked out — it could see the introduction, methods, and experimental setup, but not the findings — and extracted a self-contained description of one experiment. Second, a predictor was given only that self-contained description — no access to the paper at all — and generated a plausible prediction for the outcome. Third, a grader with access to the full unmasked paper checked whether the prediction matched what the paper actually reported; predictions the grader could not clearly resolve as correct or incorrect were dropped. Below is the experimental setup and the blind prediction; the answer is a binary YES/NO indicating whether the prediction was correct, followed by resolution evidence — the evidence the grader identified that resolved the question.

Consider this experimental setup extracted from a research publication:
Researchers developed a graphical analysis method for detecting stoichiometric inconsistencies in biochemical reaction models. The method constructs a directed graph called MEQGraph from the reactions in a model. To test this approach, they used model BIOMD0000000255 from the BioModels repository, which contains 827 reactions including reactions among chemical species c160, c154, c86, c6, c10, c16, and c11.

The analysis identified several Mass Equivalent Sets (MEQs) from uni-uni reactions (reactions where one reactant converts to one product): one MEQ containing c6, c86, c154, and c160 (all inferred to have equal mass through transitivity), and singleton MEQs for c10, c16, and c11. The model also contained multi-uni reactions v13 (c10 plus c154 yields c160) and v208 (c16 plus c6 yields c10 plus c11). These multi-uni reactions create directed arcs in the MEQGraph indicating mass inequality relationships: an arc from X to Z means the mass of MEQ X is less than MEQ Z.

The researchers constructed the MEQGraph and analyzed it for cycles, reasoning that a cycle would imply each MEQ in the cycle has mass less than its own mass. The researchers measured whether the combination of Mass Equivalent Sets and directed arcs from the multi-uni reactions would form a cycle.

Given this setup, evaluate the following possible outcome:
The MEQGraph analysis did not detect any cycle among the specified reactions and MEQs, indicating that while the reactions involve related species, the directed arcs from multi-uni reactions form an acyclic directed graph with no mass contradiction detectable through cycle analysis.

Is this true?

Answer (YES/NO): NO